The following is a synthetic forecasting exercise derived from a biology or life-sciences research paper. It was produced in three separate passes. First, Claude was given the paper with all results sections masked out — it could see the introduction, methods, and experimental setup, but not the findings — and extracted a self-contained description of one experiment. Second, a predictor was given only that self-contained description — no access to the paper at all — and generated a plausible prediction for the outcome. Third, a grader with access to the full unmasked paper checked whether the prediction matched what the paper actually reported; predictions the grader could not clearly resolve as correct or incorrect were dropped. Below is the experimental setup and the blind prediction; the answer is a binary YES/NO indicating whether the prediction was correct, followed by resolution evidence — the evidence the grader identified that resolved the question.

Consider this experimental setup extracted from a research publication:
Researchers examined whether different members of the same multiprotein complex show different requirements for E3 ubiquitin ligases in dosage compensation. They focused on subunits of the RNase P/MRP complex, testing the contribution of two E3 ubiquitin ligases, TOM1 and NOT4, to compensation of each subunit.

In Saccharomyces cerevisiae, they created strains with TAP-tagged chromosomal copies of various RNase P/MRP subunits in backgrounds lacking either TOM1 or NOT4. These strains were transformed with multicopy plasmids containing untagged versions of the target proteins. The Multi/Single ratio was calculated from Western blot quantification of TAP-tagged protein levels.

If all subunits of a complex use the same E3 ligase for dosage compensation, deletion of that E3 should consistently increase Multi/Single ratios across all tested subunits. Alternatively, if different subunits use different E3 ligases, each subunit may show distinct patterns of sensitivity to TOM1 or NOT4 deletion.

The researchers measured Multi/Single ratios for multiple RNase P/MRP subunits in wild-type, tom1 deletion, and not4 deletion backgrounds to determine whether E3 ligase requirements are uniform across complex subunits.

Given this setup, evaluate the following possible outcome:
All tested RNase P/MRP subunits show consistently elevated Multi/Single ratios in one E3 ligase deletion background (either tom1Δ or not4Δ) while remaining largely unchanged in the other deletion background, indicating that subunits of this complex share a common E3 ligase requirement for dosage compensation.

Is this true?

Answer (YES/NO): NO